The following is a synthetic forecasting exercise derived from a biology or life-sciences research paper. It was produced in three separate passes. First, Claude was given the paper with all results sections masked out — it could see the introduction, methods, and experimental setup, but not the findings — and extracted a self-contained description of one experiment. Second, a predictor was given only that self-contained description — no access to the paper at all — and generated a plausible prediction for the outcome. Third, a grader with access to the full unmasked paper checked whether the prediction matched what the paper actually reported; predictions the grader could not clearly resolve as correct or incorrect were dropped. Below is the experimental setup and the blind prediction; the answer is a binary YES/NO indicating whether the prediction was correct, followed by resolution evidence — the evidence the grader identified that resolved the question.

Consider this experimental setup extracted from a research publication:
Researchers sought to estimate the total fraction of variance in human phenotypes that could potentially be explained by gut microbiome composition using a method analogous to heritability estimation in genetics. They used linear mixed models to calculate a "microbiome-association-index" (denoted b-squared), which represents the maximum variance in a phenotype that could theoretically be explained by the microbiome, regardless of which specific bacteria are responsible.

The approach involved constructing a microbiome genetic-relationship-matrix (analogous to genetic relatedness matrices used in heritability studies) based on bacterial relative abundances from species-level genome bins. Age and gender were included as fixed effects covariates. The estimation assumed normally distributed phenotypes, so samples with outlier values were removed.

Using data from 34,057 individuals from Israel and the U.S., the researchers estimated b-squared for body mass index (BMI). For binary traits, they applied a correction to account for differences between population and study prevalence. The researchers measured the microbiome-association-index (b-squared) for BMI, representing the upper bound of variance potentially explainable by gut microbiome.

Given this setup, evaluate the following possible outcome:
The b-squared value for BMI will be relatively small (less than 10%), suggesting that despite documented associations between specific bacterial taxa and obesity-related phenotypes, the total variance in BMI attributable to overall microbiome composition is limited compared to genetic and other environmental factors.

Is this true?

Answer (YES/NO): NO